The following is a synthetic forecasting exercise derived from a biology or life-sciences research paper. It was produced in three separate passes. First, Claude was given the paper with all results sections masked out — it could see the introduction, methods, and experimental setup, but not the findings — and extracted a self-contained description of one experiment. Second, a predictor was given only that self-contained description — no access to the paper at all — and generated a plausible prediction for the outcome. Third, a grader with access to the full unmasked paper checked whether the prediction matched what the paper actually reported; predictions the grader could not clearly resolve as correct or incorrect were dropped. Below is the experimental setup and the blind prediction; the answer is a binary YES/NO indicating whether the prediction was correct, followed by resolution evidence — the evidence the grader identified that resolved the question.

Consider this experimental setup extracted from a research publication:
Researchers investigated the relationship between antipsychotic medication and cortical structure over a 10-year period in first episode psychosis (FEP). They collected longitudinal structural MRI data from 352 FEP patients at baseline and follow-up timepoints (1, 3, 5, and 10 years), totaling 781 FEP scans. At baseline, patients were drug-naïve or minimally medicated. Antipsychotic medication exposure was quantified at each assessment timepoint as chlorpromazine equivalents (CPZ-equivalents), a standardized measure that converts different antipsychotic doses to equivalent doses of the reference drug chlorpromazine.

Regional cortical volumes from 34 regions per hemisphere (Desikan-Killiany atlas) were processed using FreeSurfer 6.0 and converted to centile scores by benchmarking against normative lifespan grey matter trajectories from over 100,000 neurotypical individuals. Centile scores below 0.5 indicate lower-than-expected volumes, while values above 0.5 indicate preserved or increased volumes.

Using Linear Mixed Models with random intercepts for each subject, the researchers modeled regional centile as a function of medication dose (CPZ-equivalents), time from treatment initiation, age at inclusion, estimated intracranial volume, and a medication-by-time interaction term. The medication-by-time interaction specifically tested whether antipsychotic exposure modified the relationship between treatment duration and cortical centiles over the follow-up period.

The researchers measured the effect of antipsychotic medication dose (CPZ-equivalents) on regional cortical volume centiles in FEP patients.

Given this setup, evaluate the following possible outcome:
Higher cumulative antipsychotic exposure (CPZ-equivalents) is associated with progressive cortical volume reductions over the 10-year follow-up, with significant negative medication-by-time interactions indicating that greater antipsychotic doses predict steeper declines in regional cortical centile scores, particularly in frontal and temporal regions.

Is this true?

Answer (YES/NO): NO